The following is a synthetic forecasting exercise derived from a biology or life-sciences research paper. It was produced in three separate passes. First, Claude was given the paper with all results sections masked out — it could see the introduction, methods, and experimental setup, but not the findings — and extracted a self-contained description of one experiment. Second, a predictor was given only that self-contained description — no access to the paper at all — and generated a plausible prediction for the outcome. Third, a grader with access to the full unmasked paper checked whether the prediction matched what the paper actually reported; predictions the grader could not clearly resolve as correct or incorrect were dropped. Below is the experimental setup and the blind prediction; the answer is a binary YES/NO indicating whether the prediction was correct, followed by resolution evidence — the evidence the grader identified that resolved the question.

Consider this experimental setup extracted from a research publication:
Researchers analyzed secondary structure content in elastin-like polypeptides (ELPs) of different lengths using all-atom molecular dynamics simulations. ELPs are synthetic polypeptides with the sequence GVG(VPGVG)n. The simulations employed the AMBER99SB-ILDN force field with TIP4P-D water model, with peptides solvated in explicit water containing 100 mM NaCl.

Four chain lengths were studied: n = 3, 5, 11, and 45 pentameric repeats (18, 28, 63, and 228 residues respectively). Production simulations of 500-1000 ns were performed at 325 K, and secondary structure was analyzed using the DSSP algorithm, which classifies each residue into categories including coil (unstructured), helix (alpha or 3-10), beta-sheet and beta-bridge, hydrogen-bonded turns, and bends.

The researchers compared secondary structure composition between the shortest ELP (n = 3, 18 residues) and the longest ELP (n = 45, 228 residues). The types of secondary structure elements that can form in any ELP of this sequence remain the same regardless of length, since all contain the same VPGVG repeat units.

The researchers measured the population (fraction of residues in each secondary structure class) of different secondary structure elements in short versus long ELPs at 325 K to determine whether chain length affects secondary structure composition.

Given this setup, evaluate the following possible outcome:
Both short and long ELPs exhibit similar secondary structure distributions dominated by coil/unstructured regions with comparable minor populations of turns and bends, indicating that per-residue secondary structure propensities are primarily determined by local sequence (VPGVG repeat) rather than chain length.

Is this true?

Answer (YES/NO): NO